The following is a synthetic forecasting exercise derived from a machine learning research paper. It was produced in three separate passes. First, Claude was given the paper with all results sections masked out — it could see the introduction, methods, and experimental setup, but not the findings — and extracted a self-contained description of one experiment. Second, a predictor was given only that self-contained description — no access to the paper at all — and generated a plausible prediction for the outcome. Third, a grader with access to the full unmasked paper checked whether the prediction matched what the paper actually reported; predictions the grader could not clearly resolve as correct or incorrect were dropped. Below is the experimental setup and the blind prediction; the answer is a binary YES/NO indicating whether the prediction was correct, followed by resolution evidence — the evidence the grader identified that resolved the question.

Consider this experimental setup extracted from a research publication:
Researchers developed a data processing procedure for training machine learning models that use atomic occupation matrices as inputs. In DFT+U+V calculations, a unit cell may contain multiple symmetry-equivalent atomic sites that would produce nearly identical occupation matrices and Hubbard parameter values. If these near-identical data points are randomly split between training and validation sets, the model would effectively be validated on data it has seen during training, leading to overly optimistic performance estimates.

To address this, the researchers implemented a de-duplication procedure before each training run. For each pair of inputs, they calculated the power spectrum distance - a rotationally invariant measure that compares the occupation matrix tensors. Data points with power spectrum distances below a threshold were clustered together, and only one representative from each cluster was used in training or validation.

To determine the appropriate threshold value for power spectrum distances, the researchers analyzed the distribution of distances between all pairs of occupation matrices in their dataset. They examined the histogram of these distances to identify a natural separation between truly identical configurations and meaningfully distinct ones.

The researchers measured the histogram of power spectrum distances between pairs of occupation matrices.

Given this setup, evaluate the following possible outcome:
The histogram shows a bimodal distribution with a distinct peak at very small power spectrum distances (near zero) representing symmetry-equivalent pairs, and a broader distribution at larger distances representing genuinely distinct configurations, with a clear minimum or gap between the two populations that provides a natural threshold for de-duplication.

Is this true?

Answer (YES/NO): YES